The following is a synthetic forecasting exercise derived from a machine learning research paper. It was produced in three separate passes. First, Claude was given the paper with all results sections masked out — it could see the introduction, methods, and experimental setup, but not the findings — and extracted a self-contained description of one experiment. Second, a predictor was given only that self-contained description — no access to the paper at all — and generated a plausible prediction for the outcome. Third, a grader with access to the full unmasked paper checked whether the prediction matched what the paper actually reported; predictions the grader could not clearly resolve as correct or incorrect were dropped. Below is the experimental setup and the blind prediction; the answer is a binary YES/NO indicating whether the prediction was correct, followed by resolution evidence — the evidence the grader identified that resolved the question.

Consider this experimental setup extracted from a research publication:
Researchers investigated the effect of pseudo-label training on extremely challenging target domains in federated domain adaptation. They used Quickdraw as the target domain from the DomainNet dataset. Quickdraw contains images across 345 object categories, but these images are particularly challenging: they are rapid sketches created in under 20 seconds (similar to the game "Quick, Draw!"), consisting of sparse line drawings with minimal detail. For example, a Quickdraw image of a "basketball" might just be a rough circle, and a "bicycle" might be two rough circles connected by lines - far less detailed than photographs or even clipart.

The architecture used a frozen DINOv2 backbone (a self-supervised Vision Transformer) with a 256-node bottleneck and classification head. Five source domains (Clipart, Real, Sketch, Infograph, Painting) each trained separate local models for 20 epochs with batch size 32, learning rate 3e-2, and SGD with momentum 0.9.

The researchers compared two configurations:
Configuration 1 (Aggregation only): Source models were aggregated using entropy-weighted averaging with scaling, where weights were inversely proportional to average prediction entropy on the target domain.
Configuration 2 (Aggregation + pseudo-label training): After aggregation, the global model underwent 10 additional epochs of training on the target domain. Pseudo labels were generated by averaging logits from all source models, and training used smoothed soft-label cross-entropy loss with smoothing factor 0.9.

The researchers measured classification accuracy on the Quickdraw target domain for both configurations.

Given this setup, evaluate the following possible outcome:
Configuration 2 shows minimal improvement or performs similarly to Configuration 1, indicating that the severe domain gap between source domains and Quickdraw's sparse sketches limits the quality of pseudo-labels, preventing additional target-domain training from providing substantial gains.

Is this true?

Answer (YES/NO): NO